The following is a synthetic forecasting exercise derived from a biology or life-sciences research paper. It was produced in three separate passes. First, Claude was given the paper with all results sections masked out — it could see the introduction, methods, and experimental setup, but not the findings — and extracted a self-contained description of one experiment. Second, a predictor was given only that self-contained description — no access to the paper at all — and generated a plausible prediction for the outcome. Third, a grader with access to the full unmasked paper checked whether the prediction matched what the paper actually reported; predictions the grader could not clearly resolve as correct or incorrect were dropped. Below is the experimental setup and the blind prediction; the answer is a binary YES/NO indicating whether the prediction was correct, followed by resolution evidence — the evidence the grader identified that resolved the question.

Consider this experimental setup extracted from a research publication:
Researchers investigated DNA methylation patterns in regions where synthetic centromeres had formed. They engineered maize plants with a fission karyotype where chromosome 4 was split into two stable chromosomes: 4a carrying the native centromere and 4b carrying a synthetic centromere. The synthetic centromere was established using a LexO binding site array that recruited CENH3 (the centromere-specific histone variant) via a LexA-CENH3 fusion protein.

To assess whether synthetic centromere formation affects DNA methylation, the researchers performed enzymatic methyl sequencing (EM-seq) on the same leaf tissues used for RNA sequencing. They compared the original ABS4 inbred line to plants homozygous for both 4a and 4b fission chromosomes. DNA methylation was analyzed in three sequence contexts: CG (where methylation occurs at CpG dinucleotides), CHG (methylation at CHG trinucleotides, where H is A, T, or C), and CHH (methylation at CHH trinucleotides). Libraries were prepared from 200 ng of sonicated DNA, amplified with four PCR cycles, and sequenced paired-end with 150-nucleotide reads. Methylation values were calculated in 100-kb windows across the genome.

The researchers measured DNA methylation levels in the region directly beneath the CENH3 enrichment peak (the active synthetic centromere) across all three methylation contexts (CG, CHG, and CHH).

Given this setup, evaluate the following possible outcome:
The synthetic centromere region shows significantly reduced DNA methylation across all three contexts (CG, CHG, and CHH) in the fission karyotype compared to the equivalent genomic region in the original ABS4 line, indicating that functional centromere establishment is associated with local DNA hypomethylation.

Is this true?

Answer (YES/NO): NO